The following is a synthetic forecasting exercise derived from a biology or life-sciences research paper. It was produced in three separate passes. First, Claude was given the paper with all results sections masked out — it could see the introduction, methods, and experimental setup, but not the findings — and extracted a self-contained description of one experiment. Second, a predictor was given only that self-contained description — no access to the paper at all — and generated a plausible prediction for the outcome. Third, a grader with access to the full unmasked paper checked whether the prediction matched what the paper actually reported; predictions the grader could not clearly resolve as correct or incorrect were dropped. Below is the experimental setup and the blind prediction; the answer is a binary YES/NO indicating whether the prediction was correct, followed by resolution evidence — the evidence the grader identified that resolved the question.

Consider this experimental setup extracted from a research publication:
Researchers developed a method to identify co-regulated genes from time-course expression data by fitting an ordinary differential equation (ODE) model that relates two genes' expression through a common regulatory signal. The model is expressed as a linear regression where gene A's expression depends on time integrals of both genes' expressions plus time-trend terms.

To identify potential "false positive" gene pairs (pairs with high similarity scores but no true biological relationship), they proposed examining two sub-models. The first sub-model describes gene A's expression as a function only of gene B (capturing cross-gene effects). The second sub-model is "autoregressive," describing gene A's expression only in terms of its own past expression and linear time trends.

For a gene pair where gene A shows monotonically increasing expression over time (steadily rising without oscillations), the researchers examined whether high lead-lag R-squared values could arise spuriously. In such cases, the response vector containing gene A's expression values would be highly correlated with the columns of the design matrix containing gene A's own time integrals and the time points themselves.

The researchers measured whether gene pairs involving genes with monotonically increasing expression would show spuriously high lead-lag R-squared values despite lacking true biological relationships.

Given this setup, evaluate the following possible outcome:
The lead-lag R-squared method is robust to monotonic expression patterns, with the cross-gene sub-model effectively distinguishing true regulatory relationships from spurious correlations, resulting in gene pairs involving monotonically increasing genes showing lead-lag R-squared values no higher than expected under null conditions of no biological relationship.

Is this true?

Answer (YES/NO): NO